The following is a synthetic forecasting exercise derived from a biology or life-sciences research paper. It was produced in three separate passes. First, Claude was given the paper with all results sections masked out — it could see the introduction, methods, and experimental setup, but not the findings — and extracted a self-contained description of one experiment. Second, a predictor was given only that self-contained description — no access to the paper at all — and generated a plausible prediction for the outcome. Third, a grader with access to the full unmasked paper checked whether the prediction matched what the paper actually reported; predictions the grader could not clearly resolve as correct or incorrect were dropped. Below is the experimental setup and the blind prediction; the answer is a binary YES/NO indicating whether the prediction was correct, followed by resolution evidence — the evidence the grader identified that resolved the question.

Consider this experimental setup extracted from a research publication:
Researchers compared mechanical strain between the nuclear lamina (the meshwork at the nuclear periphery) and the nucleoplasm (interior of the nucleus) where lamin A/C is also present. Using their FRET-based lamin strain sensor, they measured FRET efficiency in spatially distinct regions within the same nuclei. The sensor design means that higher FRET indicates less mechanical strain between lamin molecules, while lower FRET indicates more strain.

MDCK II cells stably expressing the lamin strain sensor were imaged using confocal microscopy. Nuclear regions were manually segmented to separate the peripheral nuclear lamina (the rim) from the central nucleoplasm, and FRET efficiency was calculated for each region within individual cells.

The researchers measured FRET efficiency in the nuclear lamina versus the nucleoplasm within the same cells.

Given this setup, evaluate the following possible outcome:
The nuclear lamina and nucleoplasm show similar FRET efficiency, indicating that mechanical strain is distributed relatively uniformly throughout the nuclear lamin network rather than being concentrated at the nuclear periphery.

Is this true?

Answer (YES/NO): YES